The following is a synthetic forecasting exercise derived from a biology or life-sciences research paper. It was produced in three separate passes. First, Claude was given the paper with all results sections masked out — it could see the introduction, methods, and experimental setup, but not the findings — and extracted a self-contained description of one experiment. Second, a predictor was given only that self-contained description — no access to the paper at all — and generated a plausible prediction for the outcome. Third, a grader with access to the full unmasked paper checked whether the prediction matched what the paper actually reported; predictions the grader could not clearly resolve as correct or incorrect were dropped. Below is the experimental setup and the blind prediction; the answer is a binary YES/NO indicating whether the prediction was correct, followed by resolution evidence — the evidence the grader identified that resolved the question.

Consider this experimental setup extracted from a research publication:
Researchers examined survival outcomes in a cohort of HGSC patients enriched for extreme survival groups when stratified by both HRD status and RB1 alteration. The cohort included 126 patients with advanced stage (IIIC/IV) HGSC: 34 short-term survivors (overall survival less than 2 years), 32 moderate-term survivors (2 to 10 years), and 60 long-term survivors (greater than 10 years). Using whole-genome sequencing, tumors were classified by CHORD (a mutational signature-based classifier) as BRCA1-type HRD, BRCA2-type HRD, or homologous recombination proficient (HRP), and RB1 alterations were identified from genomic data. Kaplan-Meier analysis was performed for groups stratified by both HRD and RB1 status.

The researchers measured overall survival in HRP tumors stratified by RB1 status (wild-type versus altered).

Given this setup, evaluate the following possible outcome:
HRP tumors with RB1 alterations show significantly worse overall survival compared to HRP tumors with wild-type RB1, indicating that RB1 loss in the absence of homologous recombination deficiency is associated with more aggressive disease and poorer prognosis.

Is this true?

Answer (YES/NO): NO